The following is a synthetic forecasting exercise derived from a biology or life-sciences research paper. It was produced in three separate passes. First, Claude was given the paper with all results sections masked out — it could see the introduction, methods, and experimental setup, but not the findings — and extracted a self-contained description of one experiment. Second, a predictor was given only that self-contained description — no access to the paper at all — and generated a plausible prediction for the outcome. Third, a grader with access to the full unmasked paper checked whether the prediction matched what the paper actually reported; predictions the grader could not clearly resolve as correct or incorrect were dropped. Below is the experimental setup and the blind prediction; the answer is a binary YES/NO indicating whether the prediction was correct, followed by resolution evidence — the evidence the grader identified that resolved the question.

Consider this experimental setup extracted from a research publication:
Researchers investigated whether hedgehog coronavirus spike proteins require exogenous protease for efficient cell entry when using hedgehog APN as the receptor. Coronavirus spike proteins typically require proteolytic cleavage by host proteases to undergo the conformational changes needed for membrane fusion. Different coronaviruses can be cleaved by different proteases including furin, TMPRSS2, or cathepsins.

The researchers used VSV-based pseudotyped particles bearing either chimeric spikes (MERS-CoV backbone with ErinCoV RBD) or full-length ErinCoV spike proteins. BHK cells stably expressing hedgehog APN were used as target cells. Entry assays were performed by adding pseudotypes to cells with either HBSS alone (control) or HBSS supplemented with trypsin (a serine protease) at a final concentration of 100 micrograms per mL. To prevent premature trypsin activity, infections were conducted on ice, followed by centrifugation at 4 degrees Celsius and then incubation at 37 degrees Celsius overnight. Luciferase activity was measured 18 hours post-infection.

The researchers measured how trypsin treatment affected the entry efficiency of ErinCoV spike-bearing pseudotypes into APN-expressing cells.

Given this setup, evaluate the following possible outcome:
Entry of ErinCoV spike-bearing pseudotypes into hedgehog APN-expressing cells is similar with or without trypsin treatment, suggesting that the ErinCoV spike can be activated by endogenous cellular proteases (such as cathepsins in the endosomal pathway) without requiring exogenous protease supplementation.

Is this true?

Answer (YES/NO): NO